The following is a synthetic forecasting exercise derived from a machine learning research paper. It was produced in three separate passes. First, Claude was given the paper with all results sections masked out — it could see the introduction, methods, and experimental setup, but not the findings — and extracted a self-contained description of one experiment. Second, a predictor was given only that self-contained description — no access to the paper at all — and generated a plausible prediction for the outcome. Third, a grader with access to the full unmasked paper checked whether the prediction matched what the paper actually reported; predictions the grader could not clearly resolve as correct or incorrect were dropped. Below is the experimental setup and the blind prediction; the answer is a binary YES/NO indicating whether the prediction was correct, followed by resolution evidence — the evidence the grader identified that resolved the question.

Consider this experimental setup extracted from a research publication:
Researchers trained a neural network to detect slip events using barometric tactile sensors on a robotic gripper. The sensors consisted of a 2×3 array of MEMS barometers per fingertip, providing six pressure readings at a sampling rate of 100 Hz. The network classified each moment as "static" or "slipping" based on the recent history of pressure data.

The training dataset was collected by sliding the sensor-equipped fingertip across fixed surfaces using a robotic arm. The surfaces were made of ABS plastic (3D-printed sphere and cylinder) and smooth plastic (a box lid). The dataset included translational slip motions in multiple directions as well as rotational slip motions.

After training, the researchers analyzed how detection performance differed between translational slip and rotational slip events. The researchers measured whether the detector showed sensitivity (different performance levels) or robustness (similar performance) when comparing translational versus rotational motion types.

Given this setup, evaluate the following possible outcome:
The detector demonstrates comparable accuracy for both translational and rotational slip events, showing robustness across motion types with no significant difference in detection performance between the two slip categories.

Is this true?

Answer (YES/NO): NO